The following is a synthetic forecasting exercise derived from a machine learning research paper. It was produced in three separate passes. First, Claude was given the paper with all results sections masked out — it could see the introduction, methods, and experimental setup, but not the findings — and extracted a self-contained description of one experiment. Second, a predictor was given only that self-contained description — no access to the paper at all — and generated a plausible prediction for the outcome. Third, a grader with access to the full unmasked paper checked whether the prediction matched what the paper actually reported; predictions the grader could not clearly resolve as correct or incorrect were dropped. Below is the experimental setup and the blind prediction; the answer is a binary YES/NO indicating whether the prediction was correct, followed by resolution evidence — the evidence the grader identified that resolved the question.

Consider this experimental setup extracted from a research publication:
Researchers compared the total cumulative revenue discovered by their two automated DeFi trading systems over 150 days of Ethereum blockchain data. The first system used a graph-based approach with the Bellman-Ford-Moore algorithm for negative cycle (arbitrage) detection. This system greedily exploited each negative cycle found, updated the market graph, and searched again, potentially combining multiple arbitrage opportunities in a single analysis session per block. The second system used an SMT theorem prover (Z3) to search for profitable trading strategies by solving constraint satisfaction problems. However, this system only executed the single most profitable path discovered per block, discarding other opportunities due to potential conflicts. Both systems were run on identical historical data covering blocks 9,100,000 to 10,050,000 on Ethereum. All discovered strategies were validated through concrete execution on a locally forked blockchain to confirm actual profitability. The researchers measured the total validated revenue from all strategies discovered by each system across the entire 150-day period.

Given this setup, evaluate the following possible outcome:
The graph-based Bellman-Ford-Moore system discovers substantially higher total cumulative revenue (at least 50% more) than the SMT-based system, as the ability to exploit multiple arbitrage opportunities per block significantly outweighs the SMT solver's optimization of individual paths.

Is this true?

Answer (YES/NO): YES